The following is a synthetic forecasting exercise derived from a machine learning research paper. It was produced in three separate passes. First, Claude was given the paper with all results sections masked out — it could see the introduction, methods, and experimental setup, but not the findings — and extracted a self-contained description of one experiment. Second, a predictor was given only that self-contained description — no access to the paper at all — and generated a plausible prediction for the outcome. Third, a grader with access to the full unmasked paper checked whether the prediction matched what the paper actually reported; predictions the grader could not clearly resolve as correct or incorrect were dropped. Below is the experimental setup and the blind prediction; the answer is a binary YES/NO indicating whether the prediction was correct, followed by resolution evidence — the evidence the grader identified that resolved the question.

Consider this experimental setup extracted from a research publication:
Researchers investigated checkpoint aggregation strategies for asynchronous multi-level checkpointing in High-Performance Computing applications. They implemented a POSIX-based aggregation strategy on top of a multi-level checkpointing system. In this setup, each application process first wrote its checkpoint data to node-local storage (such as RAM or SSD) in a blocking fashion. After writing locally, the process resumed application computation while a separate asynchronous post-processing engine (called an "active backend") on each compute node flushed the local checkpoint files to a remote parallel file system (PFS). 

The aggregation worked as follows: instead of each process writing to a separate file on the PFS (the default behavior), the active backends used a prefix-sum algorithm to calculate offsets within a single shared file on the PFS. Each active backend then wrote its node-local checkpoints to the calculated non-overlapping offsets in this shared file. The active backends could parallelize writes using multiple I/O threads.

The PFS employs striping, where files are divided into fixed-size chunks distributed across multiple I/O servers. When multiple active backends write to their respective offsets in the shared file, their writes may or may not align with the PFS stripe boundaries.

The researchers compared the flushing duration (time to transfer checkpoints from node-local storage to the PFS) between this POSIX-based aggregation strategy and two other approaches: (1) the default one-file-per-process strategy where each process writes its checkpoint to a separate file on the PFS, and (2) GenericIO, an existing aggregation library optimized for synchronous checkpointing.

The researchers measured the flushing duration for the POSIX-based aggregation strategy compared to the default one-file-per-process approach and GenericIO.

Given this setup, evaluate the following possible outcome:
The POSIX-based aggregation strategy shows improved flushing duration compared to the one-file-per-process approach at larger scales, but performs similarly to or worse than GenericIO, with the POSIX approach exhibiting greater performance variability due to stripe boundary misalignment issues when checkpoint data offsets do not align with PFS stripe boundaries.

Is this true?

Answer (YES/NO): NO